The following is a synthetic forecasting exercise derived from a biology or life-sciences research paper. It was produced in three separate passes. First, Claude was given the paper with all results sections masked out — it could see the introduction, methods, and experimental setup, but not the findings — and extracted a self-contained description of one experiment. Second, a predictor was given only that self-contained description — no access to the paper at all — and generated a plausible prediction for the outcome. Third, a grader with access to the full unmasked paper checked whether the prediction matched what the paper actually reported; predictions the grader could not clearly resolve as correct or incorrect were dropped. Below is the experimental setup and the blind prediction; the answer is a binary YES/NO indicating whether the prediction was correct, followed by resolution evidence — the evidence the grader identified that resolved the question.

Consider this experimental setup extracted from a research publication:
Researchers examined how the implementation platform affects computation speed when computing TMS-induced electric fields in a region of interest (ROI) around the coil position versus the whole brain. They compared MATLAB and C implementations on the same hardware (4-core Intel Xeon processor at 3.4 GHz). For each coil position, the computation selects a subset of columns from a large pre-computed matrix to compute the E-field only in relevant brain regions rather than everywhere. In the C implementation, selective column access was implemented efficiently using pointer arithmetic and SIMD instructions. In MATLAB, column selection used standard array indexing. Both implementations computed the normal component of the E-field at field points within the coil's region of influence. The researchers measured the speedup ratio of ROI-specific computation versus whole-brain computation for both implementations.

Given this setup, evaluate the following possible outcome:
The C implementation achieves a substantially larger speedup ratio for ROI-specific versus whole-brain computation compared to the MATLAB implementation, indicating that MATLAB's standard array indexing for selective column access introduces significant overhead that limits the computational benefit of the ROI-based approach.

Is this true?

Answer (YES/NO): YES